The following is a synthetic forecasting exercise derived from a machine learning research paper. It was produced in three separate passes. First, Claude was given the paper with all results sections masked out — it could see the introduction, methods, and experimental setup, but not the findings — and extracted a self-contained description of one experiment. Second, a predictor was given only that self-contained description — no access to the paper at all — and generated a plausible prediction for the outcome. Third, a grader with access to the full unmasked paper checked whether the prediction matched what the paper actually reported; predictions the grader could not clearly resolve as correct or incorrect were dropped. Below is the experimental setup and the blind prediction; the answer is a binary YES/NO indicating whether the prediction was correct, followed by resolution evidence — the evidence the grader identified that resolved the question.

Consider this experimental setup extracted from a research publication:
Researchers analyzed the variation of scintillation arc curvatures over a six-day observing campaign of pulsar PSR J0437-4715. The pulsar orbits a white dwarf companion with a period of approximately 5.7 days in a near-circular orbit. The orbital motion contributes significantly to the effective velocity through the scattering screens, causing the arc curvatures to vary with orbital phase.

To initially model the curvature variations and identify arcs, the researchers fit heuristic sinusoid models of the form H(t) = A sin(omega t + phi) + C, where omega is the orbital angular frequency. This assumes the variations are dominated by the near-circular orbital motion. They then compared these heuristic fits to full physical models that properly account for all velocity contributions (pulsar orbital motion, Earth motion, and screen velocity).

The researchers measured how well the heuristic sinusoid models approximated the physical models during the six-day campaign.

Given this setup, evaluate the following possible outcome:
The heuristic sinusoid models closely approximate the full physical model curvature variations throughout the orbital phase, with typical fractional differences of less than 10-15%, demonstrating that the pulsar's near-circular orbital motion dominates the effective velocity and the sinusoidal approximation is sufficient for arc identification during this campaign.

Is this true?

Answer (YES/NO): YES